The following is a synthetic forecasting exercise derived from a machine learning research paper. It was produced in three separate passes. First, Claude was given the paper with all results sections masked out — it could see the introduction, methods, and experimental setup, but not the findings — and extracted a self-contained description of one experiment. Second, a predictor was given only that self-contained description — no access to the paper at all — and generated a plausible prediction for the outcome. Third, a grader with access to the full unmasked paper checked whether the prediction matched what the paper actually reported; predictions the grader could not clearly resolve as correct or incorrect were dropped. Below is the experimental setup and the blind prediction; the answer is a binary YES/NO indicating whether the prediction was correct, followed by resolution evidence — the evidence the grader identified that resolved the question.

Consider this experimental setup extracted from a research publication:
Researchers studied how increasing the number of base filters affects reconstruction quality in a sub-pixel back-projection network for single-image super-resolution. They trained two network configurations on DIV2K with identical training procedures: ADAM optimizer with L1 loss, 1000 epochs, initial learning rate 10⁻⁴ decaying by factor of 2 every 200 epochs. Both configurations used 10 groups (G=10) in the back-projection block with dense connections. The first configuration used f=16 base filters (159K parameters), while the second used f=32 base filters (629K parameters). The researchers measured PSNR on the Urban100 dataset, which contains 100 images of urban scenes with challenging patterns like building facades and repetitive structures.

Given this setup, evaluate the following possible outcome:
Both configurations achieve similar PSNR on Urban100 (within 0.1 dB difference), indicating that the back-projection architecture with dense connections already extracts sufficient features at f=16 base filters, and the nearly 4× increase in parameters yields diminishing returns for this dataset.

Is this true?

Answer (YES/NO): NO